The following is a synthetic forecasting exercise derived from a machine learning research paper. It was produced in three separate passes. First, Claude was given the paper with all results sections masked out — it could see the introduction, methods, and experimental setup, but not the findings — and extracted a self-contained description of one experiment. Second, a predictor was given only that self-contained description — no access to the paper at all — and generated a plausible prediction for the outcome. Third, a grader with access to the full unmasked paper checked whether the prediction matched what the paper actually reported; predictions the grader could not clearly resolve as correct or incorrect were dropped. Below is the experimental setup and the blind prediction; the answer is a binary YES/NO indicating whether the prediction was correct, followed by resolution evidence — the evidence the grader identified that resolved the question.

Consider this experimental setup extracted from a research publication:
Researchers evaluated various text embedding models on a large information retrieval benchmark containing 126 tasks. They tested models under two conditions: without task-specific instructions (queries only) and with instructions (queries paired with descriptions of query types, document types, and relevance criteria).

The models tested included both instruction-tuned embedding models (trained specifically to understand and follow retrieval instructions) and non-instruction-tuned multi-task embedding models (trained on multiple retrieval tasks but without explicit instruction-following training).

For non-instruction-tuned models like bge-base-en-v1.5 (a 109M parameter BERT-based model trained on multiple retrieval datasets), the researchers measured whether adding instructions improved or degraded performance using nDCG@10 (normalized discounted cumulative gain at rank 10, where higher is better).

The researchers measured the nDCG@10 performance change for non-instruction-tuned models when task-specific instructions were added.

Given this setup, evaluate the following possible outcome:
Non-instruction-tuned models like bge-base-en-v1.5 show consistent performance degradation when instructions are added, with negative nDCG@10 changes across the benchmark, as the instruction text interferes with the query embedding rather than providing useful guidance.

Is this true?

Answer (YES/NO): NO